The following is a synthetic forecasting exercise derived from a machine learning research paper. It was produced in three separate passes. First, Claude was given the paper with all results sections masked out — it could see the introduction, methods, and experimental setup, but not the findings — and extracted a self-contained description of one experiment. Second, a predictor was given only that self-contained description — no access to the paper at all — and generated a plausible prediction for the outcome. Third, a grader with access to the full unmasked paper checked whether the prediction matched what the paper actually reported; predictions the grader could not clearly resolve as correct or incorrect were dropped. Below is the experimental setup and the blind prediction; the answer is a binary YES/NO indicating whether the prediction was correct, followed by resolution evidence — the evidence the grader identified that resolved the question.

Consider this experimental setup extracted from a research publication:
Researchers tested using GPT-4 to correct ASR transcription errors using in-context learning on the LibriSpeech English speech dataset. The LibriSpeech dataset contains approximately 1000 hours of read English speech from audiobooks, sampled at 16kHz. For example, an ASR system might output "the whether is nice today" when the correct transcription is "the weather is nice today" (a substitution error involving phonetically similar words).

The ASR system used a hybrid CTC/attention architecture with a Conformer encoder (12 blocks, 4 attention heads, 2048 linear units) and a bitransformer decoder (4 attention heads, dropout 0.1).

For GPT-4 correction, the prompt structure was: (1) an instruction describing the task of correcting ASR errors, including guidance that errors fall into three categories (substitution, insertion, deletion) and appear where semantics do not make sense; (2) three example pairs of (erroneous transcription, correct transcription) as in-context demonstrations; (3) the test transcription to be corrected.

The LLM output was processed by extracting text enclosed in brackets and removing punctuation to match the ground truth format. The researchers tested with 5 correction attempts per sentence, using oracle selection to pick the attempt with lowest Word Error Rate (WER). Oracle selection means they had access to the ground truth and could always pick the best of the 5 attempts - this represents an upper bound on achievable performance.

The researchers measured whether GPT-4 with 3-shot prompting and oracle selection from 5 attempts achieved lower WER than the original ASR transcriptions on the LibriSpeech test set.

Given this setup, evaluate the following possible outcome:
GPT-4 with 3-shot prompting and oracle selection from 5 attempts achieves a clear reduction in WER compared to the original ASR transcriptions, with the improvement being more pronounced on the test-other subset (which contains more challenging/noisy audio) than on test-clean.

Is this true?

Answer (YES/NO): NO